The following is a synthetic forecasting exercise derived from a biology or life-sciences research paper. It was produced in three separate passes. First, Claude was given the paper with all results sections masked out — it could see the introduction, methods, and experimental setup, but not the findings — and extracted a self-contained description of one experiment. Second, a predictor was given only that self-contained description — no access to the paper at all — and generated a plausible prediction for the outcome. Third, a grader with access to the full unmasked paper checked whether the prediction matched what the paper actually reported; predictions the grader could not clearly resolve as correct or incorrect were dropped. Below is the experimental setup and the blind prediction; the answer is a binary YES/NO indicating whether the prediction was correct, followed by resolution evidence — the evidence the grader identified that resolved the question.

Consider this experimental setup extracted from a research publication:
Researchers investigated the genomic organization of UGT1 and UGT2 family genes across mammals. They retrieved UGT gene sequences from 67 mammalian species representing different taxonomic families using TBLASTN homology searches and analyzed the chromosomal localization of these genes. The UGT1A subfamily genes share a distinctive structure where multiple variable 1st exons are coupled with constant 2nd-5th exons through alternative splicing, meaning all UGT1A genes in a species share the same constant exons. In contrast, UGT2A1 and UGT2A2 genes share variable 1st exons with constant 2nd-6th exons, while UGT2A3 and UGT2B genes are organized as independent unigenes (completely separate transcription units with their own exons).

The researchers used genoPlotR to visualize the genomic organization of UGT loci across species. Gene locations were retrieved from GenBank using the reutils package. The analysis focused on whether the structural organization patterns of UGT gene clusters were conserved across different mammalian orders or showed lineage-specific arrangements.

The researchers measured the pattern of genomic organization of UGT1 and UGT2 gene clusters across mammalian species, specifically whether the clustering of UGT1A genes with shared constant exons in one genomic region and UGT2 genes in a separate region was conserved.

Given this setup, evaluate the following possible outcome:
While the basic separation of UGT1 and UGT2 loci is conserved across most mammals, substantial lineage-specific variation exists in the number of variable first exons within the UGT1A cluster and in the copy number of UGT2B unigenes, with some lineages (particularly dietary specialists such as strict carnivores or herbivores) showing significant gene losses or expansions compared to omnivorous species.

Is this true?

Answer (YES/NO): NO